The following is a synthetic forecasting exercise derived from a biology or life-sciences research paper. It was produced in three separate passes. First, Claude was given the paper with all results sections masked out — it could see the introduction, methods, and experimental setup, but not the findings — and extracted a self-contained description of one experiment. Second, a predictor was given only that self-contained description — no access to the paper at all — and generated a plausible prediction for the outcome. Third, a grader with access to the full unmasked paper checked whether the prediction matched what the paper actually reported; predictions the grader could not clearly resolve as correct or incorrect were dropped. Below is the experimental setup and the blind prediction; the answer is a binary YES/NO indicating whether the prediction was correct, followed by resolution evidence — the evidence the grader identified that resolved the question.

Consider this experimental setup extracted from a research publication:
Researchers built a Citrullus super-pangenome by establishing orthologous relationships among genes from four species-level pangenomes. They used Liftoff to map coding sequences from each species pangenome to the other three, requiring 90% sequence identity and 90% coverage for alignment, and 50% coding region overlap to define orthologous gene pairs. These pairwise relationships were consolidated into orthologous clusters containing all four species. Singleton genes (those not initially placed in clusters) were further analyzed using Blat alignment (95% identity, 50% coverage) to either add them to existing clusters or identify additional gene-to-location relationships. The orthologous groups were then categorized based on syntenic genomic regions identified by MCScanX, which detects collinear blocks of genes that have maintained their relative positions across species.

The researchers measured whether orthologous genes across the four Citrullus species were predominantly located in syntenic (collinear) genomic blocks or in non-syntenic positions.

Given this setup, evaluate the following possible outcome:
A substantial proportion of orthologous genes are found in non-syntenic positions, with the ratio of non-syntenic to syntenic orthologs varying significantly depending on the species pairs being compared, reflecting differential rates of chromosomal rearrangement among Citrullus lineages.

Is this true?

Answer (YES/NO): NO